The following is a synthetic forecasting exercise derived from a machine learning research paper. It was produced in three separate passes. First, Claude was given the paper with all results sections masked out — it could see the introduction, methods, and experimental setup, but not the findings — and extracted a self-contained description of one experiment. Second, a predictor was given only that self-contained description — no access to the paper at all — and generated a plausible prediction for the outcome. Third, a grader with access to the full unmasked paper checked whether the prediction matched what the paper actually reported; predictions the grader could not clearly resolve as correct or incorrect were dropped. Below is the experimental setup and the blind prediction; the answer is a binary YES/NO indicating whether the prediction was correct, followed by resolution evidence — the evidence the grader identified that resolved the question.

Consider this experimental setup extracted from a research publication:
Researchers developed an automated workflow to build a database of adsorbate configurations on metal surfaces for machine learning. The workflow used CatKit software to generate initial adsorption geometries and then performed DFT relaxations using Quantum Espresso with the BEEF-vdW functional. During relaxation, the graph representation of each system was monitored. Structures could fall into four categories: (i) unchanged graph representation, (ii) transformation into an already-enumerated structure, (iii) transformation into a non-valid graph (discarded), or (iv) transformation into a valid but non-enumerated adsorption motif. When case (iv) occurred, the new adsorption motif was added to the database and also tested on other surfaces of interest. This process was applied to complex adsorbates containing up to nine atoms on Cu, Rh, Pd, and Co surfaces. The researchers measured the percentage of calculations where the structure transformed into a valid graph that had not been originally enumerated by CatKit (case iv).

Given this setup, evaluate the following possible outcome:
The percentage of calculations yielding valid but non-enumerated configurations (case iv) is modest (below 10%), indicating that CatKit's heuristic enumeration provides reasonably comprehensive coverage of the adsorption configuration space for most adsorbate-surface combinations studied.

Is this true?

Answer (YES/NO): NO